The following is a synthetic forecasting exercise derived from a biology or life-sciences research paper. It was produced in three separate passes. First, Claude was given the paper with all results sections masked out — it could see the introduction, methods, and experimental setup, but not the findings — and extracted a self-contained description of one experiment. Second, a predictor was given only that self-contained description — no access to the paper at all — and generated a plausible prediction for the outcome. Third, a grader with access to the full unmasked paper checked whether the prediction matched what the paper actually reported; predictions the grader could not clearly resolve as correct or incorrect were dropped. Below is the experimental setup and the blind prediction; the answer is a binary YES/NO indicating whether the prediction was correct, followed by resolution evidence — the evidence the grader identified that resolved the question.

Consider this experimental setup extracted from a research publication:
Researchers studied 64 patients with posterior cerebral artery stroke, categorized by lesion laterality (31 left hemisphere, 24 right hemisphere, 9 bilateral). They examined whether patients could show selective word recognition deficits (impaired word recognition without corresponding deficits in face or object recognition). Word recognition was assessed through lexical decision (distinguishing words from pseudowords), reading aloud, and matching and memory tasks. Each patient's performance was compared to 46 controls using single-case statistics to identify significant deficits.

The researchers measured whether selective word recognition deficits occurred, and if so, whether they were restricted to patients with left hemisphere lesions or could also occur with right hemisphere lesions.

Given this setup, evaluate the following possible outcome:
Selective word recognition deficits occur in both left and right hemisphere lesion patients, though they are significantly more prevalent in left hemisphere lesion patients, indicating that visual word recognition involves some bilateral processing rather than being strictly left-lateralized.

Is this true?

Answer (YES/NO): NO